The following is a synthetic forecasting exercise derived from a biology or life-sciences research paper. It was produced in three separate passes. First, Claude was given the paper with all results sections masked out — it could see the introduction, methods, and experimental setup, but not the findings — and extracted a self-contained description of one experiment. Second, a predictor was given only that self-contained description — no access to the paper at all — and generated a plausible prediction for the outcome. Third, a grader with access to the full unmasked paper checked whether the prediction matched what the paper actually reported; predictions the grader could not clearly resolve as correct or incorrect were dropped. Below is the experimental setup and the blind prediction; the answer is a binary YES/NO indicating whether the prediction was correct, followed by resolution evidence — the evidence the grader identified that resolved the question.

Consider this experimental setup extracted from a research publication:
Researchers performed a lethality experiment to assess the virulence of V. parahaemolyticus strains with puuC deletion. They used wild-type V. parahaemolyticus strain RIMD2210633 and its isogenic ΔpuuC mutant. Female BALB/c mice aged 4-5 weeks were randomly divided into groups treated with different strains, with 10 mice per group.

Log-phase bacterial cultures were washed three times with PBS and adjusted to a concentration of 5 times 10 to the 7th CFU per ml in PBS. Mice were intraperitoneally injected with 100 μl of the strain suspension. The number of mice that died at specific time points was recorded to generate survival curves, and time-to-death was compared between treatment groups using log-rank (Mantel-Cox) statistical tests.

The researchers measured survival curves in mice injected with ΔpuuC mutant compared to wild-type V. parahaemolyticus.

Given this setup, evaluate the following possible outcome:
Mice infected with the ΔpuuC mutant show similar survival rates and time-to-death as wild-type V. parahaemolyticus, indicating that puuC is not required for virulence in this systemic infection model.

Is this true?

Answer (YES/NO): NO